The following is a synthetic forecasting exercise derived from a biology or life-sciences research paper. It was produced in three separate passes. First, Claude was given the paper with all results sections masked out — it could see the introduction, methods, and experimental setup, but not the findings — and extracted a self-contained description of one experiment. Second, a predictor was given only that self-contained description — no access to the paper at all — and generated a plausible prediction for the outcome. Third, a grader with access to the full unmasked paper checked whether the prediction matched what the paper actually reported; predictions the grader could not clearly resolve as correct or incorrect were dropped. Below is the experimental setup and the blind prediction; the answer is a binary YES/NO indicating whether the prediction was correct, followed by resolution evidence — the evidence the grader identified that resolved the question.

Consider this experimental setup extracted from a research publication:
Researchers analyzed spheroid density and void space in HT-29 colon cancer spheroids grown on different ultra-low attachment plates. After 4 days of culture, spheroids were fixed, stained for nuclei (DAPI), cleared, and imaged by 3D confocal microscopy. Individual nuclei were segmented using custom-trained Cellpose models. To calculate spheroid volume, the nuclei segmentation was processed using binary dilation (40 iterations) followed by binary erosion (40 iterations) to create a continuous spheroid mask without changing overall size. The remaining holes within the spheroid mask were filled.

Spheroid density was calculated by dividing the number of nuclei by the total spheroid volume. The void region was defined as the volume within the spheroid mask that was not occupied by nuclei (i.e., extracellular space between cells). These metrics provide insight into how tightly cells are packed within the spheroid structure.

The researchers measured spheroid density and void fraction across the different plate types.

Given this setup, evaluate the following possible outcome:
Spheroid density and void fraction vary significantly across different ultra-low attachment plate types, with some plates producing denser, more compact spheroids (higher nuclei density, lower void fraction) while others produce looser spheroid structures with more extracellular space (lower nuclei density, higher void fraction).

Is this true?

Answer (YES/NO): NO